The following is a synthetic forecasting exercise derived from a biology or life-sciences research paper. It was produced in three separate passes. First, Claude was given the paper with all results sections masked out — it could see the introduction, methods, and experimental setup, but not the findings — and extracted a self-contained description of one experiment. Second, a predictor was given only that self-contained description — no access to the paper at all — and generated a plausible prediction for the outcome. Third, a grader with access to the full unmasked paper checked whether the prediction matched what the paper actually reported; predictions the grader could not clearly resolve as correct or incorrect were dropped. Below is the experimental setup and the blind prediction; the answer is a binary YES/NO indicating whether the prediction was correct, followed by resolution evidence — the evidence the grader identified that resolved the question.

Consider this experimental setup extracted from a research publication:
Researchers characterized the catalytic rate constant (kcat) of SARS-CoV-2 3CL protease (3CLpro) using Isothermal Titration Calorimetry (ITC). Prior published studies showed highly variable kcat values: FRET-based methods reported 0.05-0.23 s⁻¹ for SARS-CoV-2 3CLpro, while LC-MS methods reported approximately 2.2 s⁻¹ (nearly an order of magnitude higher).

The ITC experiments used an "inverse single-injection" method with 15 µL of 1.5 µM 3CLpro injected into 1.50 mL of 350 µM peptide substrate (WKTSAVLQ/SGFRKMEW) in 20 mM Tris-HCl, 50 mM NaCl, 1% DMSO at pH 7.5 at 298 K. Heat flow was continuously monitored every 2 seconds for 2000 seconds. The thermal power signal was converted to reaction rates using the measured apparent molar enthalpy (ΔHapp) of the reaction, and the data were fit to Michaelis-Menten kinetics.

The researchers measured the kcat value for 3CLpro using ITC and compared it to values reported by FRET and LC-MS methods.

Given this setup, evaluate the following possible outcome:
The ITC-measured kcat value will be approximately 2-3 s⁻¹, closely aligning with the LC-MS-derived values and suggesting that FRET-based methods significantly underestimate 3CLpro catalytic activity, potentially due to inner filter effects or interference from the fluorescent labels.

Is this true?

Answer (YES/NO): NO